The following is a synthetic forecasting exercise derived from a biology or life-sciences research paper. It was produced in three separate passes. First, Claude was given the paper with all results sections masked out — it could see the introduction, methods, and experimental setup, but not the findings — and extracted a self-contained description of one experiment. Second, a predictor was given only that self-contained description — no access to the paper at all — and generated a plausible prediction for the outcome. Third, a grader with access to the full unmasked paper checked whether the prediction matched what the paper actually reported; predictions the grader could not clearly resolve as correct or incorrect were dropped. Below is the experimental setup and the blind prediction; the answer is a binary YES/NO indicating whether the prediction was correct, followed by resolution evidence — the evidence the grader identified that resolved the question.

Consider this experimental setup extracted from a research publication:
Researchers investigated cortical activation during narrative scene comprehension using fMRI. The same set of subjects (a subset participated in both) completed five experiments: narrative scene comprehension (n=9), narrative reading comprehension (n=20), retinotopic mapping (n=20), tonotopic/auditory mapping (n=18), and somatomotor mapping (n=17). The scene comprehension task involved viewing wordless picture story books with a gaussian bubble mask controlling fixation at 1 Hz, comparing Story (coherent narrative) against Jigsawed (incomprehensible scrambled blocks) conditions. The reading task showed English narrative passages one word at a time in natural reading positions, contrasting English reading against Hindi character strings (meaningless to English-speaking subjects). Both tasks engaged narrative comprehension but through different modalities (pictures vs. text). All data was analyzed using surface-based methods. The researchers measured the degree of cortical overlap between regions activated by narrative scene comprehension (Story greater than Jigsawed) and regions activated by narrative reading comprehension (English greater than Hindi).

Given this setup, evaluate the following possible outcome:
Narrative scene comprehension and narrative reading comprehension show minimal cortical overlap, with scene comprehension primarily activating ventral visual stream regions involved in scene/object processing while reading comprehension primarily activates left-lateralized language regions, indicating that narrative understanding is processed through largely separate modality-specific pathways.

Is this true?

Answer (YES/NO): NO